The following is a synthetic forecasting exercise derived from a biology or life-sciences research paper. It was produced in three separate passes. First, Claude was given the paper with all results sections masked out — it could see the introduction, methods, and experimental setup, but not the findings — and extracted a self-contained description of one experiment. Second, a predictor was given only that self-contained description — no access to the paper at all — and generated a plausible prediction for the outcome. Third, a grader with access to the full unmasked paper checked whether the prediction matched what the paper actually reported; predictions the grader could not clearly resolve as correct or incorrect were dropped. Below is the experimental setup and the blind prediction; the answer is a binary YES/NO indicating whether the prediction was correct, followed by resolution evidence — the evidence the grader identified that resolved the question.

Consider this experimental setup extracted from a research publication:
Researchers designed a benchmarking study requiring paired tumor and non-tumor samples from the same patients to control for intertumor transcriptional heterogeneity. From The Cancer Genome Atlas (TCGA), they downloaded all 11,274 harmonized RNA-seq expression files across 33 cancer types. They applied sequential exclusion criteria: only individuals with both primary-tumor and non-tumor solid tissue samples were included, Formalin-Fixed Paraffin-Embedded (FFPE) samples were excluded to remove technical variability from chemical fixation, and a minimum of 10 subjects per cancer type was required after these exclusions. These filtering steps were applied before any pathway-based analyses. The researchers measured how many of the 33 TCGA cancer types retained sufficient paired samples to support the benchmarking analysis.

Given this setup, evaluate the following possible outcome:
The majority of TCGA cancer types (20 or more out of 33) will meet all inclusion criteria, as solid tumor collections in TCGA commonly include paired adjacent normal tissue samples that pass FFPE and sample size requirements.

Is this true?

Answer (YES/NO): NO